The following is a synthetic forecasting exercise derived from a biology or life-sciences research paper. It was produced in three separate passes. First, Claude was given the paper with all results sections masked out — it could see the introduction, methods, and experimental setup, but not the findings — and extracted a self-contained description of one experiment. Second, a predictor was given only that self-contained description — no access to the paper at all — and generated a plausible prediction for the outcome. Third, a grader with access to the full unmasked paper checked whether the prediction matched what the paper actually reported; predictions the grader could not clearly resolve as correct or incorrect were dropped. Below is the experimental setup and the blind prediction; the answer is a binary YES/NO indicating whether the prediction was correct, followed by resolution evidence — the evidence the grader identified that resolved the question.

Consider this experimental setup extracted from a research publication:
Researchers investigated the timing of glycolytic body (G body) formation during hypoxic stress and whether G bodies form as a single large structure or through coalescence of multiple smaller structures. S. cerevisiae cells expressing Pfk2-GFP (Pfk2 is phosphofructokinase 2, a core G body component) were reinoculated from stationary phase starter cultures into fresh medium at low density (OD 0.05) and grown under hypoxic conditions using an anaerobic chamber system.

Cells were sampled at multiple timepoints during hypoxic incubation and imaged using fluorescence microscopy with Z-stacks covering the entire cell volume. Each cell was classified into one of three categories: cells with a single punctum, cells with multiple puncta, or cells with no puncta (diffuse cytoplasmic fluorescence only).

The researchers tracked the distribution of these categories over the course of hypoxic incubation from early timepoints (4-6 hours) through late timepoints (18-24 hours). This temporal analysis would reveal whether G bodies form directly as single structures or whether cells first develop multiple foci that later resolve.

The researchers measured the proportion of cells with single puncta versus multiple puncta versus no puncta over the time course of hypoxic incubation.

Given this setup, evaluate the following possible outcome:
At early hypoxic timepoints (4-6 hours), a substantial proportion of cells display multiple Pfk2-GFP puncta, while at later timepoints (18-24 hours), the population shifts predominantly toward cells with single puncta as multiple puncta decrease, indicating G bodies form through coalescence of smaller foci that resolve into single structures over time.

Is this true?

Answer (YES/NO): YES